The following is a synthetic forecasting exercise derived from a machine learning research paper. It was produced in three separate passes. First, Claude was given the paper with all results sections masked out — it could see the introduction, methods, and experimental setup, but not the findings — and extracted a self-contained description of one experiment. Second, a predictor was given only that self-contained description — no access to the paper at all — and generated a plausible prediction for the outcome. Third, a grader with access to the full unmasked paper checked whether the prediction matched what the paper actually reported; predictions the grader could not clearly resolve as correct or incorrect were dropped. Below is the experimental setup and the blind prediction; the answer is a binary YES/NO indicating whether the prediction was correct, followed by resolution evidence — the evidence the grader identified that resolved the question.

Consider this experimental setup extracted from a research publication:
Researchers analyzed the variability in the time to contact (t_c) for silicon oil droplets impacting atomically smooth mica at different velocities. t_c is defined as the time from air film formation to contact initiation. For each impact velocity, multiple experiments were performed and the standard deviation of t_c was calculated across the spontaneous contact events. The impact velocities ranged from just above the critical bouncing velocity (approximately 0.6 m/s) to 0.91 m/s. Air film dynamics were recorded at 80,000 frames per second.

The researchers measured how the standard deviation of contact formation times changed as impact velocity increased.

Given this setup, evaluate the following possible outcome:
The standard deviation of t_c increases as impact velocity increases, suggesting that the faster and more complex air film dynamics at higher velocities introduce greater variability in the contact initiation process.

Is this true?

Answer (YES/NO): NO